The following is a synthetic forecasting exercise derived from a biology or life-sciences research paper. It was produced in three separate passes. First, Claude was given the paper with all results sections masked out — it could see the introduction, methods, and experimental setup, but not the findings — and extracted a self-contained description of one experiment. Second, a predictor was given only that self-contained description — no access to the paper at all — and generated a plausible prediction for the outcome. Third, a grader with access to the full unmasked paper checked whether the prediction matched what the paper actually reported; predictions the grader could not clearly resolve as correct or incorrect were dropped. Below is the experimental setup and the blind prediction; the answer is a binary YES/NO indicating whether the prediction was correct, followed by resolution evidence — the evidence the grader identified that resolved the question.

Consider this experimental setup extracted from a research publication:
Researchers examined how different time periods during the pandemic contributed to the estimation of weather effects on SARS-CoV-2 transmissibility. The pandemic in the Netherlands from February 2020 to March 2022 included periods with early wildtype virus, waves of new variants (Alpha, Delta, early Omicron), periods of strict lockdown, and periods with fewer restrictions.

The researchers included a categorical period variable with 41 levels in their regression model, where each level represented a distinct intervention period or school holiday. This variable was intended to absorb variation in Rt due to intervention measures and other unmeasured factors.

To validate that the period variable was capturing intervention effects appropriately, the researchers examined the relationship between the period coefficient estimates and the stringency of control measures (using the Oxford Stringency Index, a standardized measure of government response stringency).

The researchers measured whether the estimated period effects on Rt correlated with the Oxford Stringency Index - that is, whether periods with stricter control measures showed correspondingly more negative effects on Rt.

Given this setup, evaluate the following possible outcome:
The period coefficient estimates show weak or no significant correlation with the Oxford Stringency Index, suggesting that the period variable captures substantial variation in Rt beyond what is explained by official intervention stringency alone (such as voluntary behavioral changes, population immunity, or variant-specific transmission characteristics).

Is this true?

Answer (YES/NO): NO